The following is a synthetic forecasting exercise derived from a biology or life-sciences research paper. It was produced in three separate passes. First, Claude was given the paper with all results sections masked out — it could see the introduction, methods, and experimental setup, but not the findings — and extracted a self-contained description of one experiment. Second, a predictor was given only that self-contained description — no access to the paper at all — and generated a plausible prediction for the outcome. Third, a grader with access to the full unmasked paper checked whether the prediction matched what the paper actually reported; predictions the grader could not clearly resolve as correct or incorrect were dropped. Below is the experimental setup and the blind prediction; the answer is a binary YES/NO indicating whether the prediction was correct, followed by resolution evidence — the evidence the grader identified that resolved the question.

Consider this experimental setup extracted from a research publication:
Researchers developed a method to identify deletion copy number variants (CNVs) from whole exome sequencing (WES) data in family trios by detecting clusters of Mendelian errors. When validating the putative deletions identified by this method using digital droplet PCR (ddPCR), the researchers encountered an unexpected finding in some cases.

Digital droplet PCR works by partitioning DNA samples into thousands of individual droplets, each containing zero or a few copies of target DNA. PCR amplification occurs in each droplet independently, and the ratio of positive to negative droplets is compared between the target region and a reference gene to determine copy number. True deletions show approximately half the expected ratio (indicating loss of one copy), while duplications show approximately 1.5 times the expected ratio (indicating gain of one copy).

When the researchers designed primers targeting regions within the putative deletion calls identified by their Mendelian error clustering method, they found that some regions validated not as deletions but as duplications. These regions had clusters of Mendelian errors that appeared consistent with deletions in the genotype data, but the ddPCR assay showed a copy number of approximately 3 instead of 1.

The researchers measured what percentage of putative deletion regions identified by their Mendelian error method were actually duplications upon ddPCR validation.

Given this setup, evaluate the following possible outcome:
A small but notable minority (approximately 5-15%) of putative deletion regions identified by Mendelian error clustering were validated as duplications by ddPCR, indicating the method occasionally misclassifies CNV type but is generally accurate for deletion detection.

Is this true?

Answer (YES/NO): NO